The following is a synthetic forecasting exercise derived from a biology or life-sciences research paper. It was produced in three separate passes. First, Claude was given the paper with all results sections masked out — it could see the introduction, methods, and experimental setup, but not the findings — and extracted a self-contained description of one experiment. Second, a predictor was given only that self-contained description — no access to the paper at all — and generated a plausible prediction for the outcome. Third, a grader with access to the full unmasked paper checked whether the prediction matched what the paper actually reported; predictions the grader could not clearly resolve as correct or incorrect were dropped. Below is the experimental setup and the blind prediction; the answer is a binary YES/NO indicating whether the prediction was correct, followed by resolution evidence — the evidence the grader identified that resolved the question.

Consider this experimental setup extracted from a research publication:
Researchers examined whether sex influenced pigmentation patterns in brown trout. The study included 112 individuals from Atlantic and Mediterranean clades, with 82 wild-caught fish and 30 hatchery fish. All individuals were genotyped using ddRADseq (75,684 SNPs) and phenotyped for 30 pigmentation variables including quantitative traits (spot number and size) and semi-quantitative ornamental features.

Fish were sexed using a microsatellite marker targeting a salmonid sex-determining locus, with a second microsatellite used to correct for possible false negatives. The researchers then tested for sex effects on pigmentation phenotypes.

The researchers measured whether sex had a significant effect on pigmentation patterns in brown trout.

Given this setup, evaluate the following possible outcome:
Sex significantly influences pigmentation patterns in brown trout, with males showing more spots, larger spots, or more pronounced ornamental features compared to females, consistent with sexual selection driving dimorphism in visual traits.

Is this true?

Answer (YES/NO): NO